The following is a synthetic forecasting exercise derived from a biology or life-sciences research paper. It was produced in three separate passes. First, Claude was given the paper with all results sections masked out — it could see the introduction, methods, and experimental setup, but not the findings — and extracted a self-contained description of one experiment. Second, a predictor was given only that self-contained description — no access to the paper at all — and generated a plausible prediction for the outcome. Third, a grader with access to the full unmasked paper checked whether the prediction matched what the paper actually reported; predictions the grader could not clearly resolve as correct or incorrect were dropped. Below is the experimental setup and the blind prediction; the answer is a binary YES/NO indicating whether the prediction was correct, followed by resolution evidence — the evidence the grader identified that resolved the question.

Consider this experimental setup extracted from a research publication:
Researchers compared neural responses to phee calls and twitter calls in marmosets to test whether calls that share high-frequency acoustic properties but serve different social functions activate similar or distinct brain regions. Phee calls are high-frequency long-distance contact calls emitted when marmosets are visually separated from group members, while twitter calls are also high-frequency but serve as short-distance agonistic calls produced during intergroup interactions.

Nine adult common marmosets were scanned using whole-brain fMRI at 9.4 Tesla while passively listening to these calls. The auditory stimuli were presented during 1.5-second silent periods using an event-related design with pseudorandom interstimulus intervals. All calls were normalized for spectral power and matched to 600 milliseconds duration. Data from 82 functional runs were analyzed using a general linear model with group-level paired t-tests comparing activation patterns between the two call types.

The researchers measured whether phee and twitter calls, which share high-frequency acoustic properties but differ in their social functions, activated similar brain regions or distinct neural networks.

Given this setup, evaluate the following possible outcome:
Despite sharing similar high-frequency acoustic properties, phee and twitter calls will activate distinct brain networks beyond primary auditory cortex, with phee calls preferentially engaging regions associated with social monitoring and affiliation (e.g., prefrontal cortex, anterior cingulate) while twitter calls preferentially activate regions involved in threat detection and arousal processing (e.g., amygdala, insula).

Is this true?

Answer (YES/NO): NO